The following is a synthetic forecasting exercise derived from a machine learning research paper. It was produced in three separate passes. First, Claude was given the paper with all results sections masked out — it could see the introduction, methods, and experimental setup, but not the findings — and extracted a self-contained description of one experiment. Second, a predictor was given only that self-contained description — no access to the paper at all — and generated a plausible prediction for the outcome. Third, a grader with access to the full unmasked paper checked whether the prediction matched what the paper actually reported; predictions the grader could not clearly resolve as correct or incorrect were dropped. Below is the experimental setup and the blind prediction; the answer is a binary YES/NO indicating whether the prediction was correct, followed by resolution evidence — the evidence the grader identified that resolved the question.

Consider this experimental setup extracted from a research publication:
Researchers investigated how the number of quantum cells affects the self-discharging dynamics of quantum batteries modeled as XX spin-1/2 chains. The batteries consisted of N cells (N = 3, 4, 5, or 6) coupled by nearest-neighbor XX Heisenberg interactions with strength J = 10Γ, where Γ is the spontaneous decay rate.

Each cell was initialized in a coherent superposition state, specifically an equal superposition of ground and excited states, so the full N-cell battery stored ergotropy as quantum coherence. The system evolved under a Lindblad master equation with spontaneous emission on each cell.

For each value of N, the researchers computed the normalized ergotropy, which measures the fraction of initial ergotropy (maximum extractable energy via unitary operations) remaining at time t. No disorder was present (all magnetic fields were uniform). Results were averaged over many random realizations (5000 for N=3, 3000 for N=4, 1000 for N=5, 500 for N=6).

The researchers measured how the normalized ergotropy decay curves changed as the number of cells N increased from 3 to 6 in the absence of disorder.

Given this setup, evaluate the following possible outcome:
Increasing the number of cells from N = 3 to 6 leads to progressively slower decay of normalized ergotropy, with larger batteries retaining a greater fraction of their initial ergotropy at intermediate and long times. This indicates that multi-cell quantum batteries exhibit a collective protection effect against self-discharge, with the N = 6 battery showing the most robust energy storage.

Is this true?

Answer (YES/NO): NO